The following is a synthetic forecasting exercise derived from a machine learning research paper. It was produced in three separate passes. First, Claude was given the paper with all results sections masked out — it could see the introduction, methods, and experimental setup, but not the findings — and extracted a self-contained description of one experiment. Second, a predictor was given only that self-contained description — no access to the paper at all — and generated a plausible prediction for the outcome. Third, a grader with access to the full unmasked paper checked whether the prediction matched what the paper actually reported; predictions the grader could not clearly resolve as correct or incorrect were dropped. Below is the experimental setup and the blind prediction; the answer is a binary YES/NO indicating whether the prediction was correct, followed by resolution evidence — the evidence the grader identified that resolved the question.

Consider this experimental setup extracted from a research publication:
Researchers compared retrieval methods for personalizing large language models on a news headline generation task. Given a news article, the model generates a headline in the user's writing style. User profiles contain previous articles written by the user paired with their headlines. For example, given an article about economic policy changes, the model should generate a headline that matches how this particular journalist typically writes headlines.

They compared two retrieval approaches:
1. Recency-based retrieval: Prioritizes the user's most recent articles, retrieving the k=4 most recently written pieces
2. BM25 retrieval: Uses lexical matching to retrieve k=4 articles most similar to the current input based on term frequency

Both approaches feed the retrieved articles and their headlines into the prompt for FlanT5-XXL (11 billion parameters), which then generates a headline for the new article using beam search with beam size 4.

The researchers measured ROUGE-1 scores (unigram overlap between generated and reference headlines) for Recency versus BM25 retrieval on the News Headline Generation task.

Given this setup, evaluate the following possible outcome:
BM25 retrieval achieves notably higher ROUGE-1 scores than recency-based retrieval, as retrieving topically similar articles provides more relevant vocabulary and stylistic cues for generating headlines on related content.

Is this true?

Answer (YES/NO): NO